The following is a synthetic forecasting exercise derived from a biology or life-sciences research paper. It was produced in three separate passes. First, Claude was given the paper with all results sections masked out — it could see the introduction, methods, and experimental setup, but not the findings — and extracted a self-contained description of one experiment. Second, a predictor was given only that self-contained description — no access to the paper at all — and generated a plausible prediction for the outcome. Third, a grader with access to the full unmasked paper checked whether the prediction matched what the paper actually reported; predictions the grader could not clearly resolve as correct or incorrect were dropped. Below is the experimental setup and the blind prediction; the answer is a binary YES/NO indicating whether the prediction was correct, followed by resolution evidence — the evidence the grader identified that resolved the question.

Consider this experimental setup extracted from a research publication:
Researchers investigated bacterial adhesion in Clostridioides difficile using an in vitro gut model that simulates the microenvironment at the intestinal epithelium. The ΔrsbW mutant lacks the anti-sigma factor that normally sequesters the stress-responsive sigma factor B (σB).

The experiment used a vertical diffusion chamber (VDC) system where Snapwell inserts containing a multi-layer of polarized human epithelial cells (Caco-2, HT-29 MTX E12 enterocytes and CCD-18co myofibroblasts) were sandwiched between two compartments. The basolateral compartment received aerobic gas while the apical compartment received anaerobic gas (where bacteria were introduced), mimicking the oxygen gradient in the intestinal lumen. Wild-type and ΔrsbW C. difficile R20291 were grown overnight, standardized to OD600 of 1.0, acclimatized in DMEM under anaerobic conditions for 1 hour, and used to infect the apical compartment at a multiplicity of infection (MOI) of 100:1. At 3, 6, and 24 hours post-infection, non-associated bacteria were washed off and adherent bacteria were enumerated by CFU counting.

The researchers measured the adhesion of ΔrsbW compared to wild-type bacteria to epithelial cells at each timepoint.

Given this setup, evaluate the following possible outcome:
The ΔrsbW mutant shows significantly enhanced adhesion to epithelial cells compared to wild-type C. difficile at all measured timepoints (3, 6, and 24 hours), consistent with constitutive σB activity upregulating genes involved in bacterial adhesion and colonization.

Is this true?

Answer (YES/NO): YES